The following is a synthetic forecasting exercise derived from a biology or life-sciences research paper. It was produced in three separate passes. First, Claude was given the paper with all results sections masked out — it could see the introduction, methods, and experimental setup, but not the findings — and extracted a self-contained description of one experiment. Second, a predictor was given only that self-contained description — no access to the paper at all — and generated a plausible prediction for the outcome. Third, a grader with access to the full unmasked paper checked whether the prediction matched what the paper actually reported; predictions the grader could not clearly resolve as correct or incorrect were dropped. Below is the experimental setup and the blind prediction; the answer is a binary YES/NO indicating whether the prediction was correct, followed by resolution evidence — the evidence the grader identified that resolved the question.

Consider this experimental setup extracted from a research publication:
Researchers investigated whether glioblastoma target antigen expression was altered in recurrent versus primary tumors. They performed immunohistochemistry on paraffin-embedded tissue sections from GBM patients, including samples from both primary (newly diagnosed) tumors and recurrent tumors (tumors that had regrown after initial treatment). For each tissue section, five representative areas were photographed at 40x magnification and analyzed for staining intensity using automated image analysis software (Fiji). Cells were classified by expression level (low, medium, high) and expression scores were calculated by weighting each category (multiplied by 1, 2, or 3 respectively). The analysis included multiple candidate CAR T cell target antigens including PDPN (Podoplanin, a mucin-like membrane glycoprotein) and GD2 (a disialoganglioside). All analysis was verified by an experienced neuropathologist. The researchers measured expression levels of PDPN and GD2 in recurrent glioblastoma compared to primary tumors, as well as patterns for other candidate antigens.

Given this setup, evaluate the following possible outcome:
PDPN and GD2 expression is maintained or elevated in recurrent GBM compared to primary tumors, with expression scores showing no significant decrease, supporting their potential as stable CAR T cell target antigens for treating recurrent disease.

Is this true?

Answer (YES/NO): YES